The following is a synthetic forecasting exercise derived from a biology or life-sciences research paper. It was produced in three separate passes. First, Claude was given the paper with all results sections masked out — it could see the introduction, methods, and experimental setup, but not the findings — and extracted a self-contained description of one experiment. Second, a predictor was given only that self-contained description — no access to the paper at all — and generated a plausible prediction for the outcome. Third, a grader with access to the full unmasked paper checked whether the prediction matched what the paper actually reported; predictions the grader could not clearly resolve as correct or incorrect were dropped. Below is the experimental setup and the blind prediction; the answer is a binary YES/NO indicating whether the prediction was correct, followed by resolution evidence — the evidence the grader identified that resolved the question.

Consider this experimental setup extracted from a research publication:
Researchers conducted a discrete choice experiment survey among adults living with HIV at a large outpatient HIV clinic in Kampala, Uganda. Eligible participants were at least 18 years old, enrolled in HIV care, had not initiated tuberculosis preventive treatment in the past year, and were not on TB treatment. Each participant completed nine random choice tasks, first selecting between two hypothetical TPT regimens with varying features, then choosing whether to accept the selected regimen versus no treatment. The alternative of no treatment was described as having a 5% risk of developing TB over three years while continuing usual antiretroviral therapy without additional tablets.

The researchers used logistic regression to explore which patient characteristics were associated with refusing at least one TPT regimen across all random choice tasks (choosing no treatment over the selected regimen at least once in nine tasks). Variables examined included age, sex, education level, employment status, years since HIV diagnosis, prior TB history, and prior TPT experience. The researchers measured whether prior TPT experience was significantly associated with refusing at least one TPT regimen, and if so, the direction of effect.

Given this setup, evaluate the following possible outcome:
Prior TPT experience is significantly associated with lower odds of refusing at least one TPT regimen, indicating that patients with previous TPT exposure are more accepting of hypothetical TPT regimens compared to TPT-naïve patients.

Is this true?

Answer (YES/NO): NO